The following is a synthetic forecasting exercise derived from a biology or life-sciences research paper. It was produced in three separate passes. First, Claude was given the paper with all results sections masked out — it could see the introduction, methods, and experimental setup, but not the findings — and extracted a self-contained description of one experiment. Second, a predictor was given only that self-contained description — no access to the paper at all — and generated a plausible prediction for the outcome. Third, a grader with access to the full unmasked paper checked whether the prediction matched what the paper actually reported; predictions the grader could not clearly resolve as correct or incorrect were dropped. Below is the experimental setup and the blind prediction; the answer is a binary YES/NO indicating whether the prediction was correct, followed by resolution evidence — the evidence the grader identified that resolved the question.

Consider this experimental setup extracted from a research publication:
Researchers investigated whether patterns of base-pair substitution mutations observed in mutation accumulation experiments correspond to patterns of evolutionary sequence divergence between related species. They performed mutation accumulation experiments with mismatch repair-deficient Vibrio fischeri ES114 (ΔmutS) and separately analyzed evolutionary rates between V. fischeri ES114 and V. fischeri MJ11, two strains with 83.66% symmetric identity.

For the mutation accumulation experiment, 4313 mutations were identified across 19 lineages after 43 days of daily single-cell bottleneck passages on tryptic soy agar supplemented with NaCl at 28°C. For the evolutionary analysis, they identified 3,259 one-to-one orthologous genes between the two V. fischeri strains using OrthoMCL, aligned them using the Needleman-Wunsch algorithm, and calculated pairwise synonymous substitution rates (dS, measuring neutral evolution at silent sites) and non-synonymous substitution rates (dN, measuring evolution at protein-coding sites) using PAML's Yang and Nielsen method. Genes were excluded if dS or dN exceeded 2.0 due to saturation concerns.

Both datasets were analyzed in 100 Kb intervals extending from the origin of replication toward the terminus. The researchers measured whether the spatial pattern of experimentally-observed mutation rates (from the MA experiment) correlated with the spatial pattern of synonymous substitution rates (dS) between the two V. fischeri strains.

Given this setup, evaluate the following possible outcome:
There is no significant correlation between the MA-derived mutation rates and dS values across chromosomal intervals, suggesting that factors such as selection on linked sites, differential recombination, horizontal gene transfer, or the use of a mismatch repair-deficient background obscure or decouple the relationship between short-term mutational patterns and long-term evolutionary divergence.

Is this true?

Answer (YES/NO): NO